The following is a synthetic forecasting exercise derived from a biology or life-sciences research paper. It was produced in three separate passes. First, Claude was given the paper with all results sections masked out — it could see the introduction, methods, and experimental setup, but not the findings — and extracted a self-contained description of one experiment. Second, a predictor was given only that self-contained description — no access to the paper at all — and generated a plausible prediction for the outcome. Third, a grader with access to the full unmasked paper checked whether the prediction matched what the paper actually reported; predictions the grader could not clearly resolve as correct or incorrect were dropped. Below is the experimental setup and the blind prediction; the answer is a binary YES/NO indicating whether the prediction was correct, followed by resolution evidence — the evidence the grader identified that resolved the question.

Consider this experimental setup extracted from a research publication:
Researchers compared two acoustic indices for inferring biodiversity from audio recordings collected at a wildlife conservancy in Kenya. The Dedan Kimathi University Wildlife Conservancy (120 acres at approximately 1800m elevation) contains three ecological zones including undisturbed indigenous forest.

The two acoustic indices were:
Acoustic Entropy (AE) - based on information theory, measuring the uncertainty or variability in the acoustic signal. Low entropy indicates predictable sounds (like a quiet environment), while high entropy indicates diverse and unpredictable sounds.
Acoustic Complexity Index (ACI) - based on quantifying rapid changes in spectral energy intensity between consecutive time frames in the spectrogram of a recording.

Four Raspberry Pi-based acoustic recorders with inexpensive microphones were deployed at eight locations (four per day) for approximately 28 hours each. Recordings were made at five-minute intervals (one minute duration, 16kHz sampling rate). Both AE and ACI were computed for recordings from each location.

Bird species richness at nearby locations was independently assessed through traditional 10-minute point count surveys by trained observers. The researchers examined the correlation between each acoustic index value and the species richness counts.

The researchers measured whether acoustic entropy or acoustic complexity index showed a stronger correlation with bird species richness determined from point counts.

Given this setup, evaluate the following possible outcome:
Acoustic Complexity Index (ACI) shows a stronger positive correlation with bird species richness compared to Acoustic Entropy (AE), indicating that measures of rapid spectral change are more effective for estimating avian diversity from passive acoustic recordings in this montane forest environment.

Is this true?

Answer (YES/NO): YES